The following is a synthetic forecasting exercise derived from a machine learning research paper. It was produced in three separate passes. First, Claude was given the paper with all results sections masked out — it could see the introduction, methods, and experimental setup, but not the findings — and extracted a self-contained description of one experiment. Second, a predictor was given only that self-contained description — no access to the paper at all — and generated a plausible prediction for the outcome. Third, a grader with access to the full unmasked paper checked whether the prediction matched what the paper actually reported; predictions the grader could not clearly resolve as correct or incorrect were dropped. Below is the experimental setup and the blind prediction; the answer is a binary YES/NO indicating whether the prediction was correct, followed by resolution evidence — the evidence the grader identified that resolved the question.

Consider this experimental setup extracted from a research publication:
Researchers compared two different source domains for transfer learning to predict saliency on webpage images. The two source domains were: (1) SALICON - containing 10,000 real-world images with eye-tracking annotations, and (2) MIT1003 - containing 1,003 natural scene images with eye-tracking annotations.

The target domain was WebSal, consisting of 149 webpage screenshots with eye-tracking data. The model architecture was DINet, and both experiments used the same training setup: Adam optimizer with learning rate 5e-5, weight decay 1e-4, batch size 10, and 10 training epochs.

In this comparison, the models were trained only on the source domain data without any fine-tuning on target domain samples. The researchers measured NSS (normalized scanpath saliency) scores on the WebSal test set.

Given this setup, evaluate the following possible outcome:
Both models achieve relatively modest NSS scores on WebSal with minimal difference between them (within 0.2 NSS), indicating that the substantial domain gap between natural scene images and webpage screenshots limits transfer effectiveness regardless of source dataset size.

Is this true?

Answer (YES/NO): YES